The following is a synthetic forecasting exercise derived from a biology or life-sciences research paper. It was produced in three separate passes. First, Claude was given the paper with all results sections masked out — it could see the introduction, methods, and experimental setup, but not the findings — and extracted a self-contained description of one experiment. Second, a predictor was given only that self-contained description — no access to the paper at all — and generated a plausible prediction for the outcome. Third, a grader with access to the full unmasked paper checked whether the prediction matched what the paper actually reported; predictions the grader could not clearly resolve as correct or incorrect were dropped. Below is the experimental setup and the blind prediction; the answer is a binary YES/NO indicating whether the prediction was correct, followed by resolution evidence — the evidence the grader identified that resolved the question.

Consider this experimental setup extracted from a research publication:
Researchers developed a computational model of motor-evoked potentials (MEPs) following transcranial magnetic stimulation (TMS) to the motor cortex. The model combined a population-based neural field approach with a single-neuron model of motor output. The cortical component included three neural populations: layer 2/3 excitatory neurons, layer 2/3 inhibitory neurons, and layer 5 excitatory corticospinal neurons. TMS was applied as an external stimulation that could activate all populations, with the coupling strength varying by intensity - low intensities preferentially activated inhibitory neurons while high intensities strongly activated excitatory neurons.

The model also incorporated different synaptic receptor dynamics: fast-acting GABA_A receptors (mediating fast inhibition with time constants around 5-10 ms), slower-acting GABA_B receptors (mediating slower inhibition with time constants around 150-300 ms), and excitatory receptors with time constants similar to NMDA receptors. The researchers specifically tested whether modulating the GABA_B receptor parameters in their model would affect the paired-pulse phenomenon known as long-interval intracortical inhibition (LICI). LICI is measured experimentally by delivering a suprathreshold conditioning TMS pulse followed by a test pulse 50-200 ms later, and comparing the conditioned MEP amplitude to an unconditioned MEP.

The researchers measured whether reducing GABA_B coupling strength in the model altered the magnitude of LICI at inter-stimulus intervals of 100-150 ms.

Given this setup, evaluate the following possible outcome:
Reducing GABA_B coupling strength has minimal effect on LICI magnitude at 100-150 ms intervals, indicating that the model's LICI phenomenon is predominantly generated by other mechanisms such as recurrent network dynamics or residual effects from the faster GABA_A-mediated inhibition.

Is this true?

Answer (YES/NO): NO